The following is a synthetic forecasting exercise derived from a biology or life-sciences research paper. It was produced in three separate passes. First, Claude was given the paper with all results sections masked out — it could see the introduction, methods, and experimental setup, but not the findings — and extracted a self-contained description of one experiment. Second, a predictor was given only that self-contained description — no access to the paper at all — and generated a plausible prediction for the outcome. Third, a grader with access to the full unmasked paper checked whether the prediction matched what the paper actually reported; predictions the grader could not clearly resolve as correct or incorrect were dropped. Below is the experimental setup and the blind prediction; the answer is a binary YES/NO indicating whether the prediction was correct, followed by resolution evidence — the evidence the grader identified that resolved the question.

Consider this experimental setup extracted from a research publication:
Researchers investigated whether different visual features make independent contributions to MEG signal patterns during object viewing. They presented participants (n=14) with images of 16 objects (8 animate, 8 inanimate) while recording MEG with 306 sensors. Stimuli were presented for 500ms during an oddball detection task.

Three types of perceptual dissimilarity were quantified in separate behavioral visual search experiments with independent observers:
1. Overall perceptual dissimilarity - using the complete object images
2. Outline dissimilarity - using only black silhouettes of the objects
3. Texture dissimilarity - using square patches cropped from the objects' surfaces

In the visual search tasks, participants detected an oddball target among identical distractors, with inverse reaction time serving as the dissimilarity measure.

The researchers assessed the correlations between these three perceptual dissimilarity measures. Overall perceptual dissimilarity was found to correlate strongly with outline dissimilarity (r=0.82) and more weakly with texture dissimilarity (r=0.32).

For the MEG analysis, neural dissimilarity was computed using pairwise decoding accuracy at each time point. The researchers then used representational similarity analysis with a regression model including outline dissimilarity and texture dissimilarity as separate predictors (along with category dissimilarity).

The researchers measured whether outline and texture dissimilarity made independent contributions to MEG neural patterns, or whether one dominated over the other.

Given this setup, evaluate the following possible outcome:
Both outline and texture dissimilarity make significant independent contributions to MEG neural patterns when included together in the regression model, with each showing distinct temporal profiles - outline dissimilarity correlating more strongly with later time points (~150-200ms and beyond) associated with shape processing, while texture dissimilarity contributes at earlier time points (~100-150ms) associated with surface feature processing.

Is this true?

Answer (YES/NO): NO